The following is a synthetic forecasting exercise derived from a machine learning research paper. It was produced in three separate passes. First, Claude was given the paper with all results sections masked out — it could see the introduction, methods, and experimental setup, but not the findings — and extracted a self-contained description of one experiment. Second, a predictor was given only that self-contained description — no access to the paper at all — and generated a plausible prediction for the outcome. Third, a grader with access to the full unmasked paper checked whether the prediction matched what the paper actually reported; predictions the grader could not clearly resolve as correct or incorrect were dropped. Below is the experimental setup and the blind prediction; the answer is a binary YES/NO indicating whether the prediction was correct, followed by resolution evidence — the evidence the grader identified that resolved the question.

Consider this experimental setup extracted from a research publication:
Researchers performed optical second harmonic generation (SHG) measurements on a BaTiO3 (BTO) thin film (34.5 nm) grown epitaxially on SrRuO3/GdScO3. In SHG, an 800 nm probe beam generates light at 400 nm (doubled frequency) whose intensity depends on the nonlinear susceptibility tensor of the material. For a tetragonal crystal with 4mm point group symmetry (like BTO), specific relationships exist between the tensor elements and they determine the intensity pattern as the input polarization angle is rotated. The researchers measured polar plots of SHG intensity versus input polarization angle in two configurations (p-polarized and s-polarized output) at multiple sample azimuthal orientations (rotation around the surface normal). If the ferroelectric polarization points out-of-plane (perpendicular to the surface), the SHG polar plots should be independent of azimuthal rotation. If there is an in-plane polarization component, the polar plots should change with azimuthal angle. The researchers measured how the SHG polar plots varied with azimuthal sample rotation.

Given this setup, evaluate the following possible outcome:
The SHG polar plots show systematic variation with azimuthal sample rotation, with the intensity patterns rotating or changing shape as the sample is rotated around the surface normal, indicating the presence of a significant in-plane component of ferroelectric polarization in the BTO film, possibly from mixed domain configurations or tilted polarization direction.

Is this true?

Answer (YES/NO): NO